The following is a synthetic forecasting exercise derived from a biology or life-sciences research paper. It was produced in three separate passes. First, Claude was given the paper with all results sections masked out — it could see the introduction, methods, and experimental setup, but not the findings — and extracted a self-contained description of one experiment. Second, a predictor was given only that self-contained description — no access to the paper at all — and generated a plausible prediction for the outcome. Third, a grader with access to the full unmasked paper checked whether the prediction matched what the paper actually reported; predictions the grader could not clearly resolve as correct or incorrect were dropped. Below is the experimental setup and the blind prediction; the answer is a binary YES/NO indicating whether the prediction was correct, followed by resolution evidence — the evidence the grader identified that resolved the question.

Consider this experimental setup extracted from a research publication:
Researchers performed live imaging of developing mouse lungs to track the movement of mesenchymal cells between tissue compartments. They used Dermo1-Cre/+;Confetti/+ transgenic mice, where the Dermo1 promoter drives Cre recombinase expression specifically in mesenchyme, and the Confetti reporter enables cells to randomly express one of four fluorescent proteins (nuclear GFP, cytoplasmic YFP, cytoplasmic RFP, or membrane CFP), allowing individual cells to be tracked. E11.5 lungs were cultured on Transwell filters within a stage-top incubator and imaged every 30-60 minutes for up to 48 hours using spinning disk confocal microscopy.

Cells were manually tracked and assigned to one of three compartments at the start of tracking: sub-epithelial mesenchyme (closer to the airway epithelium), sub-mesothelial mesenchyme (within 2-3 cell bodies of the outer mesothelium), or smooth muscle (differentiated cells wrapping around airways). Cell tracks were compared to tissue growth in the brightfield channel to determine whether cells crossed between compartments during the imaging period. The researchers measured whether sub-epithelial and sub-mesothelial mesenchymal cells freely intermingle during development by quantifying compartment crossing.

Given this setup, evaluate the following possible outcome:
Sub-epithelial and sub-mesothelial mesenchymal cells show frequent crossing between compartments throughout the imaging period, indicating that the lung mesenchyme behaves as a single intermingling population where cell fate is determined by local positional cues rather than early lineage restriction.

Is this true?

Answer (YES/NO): NO